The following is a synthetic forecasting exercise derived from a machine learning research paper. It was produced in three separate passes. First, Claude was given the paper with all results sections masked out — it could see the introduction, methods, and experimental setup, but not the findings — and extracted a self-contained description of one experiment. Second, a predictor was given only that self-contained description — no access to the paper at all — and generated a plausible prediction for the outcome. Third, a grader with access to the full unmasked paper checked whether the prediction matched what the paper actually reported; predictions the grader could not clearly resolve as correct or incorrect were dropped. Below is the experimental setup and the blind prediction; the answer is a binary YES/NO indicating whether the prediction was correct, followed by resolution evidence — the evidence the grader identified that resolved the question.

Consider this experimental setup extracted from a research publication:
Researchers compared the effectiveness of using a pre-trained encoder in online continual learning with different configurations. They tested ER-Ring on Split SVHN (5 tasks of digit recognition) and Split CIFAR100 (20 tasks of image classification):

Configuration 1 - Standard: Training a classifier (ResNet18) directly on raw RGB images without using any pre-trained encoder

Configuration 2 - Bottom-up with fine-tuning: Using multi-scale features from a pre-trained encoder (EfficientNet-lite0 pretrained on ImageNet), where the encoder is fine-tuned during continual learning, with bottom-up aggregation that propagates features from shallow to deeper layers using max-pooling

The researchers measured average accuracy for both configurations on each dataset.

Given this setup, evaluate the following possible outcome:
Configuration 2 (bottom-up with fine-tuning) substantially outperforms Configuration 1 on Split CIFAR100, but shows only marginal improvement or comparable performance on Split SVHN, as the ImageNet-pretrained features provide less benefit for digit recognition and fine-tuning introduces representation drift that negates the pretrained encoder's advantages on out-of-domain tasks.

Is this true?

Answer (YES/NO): NO